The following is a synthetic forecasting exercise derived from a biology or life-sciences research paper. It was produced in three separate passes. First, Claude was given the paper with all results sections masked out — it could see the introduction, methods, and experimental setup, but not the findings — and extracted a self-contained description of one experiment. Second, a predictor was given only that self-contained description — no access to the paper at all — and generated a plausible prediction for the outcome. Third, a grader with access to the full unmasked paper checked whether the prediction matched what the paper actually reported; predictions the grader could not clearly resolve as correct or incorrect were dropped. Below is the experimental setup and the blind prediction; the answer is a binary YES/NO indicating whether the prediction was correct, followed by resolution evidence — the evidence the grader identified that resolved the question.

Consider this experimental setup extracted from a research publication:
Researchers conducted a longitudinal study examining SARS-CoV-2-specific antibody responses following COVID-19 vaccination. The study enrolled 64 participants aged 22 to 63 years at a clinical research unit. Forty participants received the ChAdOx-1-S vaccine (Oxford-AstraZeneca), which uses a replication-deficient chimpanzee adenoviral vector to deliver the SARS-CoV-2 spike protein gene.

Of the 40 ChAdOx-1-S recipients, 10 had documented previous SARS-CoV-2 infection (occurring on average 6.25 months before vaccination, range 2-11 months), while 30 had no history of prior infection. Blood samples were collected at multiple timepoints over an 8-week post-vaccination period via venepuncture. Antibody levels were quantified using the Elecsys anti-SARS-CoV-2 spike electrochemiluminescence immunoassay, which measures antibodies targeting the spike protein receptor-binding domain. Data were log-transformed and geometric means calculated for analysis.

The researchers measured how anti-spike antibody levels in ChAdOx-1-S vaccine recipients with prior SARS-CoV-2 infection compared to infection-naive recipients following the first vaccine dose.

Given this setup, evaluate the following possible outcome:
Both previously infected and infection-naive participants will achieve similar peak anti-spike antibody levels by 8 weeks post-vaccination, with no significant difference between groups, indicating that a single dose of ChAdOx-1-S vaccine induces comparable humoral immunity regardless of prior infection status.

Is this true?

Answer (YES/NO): NO